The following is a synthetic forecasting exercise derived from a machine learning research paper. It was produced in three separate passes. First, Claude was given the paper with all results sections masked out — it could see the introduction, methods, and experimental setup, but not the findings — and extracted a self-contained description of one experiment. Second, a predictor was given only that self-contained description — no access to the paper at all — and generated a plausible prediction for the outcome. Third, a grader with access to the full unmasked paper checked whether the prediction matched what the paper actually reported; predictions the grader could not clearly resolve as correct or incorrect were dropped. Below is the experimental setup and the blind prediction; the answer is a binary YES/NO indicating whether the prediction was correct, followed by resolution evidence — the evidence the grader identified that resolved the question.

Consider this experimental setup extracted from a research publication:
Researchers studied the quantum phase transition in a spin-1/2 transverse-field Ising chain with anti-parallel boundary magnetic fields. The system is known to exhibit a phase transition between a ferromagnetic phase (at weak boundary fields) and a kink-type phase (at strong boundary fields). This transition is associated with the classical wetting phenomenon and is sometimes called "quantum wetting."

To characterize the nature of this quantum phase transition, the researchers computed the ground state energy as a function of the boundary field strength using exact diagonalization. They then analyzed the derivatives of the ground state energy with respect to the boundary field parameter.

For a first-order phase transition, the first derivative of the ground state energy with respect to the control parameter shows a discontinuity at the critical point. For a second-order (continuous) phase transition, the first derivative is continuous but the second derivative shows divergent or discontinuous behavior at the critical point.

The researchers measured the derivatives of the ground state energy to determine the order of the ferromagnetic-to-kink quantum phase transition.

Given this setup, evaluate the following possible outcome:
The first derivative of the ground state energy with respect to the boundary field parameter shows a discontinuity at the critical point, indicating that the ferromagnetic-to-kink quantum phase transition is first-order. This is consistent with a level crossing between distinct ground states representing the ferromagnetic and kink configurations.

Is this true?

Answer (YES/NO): NO